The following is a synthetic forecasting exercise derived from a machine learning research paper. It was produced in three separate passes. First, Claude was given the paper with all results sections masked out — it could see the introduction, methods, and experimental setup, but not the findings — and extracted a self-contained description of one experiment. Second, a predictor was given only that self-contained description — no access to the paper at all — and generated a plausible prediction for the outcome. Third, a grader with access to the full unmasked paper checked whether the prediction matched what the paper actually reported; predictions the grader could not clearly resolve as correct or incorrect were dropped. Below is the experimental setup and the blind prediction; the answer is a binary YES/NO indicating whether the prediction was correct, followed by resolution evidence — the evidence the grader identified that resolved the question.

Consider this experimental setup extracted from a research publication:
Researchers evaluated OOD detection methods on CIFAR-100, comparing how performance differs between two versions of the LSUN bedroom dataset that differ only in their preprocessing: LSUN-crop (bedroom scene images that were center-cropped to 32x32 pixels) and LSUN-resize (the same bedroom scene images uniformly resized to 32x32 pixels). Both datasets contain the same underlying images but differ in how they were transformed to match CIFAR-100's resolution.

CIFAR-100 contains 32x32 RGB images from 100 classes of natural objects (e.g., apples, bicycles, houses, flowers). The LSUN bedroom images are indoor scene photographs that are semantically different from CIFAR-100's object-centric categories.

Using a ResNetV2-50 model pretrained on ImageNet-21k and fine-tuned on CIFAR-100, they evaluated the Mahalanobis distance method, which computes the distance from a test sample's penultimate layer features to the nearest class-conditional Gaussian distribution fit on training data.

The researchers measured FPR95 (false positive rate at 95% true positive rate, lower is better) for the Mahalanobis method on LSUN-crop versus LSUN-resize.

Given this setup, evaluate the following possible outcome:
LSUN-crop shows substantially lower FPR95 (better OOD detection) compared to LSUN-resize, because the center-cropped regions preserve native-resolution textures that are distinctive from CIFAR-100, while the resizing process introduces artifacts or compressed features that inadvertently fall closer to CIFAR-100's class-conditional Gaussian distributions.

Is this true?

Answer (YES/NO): YES